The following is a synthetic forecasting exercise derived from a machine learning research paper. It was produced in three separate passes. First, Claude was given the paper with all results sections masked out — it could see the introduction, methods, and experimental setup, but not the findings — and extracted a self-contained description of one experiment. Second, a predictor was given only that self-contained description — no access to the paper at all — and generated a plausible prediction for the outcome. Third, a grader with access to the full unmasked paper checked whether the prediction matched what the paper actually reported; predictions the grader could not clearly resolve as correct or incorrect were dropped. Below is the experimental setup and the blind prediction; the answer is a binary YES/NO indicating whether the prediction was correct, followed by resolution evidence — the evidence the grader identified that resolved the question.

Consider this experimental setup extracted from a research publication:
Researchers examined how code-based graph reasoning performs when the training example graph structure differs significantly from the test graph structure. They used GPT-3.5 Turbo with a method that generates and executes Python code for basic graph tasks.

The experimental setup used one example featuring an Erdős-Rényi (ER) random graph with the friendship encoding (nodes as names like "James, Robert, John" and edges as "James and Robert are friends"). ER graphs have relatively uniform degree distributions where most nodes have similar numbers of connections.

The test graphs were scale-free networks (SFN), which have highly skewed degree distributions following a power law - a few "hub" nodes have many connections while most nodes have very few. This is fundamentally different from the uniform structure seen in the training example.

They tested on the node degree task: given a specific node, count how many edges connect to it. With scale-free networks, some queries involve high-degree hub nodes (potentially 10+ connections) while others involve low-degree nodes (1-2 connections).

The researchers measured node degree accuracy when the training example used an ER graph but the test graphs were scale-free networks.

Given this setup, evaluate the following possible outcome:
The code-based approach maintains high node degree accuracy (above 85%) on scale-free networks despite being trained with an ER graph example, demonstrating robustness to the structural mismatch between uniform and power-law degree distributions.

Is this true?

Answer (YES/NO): YES